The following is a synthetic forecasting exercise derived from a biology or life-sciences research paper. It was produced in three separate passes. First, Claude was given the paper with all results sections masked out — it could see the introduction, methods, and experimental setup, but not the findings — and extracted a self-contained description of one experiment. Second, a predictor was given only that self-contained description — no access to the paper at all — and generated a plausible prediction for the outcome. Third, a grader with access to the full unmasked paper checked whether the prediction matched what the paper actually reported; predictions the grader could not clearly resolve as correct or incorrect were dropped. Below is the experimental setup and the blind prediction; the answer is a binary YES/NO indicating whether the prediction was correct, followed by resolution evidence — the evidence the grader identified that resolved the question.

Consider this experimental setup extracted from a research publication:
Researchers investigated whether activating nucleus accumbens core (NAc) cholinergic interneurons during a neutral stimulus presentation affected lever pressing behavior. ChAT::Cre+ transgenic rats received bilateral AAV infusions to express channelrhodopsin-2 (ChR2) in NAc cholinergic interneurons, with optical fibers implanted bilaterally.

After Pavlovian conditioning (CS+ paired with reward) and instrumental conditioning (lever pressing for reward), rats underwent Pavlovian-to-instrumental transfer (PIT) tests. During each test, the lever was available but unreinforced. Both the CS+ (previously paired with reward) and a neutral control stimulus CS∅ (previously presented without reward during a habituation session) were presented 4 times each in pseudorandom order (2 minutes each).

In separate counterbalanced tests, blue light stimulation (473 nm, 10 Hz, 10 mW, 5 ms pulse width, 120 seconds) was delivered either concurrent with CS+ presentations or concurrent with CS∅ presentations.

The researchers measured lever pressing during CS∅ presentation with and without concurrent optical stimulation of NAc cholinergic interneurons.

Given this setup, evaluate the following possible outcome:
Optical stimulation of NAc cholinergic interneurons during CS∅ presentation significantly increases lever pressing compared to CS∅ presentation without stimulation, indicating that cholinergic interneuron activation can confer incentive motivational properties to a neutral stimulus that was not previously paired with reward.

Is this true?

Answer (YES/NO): NO